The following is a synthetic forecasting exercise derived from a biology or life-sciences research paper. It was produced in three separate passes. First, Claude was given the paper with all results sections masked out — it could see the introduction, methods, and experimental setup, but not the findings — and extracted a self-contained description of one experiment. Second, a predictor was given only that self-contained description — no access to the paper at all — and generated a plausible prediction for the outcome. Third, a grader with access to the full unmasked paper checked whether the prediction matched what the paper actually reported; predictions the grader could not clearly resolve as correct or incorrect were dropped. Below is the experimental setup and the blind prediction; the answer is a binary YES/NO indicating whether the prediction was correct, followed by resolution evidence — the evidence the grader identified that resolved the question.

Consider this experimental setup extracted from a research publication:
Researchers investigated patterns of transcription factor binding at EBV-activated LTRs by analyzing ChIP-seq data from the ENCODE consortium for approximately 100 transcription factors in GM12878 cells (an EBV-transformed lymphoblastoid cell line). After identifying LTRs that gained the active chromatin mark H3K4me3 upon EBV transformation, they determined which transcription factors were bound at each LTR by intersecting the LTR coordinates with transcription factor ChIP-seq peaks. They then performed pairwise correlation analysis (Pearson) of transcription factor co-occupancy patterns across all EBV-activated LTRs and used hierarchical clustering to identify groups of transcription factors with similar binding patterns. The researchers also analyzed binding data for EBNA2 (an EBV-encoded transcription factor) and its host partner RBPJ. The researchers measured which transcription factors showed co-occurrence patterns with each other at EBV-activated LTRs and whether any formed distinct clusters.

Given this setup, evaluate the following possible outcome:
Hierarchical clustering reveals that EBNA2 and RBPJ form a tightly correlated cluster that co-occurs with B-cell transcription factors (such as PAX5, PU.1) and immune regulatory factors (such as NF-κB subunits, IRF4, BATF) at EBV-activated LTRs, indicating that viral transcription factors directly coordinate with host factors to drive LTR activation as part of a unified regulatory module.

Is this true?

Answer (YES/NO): NO